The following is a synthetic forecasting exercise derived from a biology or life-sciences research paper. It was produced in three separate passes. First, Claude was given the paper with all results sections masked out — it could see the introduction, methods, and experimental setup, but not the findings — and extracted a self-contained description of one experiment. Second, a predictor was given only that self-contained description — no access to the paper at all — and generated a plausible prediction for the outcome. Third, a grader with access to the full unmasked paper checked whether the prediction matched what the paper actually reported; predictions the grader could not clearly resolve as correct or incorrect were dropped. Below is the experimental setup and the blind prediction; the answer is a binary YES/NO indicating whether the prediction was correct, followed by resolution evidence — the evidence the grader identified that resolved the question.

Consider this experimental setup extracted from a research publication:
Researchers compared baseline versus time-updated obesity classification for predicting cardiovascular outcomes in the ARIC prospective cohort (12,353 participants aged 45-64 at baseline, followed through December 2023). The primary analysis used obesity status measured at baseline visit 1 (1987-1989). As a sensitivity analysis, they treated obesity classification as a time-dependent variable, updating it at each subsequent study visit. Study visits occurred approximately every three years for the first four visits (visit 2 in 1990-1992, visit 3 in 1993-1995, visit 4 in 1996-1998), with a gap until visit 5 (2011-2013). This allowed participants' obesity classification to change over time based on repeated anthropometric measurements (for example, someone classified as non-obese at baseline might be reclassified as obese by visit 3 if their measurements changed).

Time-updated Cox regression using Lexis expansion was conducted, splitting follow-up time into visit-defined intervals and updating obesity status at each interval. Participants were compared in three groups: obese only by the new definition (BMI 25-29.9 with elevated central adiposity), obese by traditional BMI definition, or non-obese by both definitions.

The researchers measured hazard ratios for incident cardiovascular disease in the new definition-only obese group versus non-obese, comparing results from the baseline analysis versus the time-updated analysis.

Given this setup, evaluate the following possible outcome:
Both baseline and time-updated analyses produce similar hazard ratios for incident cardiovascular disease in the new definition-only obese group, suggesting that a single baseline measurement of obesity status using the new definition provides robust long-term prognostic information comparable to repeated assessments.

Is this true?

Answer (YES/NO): YES